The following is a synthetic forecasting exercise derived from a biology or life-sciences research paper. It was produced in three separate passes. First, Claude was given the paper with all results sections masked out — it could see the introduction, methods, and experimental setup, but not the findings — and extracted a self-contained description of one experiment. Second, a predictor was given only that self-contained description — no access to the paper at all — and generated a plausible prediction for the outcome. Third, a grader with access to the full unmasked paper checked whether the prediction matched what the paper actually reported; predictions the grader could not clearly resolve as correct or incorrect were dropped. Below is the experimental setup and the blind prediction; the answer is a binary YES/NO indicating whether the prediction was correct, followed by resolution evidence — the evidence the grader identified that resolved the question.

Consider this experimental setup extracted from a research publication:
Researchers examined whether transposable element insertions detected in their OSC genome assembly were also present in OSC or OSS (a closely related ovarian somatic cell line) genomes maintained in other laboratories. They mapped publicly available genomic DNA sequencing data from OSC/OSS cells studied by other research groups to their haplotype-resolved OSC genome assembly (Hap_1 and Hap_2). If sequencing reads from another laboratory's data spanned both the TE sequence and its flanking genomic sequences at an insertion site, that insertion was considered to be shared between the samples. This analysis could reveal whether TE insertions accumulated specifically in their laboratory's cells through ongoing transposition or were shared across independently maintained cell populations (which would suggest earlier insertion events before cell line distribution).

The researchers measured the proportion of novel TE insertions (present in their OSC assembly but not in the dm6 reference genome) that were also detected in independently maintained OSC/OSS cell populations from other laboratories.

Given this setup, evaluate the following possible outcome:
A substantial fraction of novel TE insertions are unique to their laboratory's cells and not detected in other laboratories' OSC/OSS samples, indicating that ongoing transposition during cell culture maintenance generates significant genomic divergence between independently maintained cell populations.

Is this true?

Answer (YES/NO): NO